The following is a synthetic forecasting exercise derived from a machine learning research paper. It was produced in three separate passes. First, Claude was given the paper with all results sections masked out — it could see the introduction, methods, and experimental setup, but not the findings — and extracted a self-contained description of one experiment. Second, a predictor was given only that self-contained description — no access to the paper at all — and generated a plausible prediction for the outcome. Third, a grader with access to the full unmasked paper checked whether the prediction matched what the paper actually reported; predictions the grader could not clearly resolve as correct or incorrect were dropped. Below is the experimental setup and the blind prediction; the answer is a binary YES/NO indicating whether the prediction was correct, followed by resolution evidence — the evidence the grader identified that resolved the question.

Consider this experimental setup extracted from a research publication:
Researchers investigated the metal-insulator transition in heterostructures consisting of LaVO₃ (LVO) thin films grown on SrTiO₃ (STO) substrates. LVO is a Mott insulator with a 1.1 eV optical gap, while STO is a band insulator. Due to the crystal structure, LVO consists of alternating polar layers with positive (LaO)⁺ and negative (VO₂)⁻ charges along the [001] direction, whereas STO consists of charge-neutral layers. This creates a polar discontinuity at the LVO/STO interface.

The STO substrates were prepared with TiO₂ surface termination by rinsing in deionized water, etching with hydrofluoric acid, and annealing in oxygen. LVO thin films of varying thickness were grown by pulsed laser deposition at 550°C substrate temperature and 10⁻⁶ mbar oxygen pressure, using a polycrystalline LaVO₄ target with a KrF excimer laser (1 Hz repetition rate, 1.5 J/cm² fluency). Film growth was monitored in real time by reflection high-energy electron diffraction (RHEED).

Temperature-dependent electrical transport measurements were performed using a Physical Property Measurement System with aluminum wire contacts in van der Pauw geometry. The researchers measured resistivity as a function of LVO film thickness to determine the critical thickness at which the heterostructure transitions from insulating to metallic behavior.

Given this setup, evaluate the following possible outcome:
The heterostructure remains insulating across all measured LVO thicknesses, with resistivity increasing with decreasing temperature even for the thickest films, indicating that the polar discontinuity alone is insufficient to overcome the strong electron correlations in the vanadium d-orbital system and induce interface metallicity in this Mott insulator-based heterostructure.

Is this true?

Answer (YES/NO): NO